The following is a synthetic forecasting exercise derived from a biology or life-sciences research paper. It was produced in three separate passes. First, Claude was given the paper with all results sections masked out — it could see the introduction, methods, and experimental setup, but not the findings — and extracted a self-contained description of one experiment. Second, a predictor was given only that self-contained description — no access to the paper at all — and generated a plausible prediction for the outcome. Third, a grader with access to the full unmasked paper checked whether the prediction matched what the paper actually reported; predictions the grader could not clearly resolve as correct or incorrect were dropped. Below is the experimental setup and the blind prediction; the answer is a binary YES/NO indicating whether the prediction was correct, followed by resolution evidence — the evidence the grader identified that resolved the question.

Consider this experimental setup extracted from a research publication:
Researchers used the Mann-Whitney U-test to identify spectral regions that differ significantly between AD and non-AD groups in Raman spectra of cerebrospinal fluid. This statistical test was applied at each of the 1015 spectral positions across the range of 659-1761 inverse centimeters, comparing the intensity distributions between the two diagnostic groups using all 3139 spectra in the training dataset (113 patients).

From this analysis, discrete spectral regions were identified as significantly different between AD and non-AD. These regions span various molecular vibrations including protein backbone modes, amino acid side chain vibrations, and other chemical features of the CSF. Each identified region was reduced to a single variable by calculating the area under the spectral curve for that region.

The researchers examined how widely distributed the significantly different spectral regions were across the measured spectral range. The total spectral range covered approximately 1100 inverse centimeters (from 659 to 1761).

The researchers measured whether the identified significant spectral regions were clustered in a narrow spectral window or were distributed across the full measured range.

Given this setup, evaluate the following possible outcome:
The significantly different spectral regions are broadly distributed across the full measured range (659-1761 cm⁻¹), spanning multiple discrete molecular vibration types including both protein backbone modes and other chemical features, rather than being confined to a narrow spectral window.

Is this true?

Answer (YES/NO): NO